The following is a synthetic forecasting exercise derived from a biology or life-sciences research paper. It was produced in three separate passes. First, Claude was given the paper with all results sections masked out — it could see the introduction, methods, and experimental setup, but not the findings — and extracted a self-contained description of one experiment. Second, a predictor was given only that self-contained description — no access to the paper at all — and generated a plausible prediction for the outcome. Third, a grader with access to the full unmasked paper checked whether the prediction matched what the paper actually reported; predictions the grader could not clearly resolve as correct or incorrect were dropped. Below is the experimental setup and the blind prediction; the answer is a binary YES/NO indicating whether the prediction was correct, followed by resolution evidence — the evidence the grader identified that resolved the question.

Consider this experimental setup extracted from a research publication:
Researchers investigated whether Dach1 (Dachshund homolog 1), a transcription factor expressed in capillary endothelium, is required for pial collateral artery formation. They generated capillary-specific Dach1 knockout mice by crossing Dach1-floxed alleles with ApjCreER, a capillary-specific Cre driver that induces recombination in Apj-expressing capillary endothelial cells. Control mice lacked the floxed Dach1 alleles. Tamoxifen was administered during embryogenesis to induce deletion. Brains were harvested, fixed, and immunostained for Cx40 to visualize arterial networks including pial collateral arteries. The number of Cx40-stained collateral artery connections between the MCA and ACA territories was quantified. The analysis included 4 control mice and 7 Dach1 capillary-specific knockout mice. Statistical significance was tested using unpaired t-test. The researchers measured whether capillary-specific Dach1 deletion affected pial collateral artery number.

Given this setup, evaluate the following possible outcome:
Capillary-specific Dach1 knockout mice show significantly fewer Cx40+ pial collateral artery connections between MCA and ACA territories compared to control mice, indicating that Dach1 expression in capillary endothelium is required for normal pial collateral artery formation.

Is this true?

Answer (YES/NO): NO